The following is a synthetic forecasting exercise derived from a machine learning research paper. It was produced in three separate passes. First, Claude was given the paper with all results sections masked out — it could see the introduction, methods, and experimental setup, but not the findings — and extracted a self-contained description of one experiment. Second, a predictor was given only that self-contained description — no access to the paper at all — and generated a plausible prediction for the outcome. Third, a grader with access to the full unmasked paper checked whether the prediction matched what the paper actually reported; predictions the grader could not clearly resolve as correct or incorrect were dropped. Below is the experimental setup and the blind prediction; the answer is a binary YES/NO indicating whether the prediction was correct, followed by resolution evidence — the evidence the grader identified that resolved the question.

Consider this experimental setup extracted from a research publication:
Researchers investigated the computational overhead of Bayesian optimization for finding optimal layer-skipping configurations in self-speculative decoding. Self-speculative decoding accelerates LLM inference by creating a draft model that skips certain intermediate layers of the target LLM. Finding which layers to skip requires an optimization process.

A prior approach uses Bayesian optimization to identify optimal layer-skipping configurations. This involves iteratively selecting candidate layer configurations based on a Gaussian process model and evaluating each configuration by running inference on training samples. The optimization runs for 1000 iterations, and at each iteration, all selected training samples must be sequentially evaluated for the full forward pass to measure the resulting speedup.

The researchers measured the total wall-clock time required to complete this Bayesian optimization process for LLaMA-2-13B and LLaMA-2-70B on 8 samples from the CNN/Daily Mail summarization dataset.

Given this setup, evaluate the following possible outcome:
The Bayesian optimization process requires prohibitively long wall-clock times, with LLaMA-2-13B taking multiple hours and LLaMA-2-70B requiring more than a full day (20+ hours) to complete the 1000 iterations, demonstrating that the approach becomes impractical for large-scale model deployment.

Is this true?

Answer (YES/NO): NO